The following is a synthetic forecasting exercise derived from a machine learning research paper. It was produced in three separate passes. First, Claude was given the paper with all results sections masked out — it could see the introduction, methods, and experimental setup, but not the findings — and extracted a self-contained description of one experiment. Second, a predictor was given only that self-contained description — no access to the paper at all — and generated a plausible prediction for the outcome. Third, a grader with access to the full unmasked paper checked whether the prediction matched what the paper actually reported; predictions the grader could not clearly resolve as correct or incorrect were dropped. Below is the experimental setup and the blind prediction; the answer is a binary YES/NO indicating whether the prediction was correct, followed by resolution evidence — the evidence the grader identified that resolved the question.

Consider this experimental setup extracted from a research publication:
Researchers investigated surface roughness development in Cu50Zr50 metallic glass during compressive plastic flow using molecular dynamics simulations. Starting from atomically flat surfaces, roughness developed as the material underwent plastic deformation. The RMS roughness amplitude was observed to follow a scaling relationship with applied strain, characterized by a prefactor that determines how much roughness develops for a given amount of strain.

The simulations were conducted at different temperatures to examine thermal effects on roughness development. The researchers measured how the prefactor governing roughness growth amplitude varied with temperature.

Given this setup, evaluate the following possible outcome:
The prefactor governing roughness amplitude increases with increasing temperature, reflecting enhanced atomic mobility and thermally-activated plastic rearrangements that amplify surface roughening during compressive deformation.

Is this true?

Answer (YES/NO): NO